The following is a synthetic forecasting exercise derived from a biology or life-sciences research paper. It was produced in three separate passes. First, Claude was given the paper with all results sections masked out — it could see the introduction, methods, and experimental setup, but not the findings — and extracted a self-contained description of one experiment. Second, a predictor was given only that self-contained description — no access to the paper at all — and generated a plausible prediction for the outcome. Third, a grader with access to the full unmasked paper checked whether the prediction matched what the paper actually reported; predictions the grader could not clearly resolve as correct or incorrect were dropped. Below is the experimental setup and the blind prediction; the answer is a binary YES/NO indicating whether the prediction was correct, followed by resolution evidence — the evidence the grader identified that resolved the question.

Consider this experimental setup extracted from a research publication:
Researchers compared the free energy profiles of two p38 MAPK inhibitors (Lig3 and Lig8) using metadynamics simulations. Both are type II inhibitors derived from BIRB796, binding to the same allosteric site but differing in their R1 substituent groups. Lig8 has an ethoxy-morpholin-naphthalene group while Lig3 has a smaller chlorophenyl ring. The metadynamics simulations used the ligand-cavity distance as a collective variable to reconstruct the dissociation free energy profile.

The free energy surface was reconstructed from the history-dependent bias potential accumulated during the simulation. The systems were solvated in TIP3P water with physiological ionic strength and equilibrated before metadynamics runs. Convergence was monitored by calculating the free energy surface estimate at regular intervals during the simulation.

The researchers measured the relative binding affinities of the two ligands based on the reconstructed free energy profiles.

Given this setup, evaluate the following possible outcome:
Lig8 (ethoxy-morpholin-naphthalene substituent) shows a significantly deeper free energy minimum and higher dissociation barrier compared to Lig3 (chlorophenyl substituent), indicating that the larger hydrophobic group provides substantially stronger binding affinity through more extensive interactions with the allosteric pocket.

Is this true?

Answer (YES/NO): YES